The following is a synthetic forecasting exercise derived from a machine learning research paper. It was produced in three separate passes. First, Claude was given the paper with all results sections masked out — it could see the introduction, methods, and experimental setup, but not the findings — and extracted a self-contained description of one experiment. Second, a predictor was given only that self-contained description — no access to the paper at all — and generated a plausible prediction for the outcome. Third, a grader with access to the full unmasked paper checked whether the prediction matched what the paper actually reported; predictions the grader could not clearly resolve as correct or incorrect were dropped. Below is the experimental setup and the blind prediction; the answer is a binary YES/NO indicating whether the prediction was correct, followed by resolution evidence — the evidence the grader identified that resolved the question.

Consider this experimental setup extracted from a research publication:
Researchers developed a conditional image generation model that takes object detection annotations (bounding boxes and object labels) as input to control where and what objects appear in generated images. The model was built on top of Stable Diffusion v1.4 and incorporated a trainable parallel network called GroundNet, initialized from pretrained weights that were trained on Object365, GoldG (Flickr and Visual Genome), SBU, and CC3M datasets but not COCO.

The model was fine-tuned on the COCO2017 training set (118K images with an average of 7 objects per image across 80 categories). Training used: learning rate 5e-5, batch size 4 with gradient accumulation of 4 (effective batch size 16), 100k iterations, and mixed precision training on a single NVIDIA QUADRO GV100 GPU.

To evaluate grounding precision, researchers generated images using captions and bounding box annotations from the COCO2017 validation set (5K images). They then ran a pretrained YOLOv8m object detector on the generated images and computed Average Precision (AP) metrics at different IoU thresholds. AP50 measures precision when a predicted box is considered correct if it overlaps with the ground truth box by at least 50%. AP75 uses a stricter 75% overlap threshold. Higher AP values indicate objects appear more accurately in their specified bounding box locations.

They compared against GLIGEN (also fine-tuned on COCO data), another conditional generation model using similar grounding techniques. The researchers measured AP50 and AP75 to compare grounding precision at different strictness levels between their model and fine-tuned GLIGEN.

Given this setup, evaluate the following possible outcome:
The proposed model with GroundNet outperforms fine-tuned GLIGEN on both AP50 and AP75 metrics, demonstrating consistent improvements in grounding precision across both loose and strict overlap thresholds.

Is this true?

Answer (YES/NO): NO